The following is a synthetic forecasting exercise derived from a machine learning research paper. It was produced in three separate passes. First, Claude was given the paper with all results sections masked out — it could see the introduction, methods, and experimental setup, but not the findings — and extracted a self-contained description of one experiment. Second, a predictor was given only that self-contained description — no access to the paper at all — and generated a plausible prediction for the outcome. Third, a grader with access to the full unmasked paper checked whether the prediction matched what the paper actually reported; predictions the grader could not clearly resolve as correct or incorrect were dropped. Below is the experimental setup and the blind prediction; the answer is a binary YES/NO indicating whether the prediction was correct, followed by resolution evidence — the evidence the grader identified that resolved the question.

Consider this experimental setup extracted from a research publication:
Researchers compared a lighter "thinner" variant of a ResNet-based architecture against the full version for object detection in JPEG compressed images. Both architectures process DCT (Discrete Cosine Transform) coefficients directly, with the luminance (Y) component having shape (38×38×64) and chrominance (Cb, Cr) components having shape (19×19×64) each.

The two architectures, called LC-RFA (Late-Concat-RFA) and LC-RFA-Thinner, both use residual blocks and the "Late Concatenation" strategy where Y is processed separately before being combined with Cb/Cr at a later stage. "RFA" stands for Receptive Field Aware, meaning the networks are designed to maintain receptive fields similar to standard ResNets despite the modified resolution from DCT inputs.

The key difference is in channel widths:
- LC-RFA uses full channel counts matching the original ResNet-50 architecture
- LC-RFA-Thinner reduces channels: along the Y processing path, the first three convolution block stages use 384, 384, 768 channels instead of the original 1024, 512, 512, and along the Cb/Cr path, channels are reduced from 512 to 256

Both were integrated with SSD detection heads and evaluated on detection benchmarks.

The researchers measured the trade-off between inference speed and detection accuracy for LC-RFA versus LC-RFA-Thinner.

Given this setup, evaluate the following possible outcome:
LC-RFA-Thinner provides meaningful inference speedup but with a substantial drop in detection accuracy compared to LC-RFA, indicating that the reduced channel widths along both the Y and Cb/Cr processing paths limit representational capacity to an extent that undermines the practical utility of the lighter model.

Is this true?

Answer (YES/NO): NO